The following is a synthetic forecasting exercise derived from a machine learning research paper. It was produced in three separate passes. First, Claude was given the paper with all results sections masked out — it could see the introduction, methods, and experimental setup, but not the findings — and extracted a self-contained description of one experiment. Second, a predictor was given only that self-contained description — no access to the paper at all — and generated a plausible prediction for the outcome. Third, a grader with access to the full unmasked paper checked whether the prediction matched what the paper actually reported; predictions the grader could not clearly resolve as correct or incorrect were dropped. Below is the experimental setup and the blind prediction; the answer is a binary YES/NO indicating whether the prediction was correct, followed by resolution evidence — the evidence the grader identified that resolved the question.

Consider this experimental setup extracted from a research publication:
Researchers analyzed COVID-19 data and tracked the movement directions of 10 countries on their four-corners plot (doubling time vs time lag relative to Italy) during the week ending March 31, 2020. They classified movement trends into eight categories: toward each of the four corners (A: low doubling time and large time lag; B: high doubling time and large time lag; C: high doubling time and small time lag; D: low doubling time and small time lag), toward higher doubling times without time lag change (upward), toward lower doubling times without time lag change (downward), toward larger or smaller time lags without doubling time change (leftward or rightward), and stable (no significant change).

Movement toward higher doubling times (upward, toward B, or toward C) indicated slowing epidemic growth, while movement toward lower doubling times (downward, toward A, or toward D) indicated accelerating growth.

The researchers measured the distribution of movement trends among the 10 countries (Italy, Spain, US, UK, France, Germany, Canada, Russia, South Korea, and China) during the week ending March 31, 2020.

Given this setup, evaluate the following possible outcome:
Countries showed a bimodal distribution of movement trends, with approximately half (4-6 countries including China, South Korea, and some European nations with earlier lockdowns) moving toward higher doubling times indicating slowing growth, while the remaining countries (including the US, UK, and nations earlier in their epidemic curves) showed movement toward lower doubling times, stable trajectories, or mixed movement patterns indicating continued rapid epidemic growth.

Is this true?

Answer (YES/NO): NO